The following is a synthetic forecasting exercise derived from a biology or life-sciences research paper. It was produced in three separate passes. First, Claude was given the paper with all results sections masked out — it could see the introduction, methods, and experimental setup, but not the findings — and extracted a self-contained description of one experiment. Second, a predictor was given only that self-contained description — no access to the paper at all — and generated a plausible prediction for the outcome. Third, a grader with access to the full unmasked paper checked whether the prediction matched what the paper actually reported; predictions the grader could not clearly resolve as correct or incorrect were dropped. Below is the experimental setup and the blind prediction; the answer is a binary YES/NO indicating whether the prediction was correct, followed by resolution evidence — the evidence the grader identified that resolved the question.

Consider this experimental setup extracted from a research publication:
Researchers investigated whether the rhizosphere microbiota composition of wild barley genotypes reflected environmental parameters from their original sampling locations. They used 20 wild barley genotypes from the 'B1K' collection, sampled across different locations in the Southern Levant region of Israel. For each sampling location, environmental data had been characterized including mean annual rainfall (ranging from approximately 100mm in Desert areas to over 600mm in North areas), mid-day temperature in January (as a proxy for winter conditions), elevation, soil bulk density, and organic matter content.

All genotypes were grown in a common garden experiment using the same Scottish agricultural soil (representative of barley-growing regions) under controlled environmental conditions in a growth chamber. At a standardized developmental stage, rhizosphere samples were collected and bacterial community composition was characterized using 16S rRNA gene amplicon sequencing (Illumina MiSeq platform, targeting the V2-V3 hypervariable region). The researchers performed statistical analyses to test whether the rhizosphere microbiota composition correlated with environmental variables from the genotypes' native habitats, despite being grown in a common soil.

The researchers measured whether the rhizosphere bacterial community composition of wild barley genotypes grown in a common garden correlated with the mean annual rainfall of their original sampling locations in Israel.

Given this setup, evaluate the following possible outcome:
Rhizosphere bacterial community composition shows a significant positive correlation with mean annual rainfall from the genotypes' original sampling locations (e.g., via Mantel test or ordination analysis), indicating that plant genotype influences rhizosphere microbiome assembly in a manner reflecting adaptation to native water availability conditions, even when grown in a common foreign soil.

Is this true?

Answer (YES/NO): NO